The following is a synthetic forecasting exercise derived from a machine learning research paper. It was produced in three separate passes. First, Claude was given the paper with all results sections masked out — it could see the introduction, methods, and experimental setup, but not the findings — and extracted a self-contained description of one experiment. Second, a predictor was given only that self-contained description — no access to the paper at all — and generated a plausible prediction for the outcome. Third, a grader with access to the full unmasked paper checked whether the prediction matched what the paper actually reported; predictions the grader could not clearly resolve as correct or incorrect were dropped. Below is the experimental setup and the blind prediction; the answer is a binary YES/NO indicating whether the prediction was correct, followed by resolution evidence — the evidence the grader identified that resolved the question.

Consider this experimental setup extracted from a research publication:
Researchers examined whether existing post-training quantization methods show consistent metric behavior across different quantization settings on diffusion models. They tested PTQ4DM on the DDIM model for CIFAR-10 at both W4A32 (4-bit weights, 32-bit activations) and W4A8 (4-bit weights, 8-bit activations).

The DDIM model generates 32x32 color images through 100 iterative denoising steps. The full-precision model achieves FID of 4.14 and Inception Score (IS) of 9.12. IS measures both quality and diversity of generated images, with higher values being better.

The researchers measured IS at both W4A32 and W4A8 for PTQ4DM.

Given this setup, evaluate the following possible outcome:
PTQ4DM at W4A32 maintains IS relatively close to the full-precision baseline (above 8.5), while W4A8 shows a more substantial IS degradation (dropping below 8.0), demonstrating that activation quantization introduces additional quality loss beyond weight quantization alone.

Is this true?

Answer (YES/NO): NO